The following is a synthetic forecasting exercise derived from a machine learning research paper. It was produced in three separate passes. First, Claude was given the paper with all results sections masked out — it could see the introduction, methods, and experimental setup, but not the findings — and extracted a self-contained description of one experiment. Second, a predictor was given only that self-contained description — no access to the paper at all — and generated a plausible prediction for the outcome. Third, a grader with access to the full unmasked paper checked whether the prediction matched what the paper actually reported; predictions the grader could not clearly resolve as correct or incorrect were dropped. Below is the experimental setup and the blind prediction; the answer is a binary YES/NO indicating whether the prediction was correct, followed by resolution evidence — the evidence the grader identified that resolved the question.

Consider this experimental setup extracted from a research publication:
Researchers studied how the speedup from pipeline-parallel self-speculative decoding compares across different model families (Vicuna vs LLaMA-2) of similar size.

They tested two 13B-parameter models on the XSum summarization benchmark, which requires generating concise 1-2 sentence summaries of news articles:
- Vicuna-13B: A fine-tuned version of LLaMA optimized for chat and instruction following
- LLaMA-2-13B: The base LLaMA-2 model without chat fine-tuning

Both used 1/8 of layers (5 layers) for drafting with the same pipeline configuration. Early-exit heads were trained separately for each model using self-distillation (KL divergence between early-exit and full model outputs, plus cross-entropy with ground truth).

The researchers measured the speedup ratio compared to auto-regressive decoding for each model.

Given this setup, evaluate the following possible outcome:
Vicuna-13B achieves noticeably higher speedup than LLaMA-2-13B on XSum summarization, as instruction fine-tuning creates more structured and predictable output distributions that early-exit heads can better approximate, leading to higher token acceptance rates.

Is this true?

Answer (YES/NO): NO